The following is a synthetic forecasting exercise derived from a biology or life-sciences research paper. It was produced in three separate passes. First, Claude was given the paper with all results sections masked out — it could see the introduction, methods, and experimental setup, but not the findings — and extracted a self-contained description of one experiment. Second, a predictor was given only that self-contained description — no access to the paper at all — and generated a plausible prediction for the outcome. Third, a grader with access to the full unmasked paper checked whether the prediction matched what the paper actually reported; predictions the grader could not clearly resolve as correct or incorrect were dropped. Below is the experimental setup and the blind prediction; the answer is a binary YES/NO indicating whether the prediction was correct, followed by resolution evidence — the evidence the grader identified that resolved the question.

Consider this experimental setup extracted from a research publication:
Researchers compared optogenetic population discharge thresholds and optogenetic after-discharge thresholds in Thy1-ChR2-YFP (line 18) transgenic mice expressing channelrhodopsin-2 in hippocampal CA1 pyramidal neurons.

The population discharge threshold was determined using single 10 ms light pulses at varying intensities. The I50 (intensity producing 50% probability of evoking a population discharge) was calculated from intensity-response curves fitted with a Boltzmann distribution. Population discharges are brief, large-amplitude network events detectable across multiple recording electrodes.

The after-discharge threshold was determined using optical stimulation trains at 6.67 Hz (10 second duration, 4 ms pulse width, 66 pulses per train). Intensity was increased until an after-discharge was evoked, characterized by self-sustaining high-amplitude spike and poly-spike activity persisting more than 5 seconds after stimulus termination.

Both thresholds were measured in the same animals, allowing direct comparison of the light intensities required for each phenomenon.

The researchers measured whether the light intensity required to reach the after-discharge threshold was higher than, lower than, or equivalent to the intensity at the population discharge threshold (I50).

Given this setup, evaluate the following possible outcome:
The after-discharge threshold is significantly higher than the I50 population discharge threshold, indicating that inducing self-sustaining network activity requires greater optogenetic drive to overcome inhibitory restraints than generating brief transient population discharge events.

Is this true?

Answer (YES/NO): NO